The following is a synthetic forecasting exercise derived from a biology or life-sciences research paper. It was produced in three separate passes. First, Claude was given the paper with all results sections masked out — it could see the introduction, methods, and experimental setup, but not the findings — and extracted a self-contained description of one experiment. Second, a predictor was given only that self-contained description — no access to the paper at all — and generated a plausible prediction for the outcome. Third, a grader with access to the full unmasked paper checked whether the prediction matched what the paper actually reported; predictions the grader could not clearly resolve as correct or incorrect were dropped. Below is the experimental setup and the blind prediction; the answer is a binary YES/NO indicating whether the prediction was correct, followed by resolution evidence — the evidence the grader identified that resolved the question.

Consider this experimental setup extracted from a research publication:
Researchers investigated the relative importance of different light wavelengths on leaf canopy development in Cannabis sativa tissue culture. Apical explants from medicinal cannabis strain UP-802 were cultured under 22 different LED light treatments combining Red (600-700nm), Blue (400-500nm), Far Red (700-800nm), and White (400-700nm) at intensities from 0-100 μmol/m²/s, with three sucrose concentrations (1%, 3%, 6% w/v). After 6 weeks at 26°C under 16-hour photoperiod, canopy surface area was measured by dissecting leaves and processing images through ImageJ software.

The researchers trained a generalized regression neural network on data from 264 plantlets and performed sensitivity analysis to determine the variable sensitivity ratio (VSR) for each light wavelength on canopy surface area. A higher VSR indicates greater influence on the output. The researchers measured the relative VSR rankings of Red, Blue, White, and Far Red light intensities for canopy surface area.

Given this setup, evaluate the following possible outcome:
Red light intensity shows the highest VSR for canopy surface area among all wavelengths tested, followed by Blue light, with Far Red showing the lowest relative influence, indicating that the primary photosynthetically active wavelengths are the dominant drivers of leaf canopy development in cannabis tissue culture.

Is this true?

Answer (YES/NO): YES